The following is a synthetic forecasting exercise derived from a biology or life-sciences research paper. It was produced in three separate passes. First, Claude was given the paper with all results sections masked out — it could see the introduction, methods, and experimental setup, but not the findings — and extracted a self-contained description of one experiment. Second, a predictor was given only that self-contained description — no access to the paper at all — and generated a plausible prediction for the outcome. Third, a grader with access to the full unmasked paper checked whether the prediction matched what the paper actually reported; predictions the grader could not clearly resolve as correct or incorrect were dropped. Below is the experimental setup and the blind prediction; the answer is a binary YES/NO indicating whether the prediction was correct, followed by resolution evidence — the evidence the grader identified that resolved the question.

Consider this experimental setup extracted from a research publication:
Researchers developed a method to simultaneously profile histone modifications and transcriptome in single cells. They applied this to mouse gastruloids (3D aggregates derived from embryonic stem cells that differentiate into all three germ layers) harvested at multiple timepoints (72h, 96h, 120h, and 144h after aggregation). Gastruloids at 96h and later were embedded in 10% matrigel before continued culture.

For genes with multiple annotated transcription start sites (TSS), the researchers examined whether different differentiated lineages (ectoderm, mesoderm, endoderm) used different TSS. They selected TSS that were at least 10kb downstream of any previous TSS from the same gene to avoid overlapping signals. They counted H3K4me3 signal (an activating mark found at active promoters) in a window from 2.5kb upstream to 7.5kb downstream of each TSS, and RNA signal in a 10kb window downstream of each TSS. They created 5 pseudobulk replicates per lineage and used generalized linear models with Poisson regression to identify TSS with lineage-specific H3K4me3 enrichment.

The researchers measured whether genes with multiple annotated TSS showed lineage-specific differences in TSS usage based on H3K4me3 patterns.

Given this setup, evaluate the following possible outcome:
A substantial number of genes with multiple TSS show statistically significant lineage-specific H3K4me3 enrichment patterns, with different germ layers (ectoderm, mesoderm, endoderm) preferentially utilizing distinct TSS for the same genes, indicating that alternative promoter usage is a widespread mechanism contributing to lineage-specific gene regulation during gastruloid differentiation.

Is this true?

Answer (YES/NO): NO